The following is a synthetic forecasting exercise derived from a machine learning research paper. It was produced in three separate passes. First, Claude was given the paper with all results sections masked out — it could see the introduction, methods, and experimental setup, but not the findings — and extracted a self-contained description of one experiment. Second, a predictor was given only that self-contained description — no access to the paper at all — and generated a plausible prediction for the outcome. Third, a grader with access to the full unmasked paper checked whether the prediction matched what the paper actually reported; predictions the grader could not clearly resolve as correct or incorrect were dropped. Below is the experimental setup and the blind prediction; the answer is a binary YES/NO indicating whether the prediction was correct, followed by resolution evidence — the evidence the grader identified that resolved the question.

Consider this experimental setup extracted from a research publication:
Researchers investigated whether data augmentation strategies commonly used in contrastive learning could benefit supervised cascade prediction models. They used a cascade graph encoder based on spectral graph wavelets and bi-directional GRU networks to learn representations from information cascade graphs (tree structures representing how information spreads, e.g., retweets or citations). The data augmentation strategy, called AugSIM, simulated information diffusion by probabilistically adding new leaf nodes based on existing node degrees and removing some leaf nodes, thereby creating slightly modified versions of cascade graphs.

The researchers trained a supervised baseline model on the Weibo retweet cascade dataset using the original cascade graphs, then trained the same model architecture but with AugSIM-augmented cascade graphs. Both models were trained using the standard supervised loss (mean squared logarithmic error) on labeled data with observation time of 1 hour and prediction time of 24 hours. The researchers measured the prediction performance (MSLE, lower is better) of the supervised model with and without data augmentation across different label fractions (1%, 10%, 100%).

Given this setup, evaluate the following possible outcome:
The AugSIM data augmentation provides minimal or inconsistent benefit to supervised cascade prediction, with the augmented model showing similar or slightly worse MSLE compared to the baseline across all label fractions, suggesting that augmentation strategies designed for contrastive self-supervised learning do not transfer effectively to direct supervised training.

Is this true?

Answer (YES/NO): NO